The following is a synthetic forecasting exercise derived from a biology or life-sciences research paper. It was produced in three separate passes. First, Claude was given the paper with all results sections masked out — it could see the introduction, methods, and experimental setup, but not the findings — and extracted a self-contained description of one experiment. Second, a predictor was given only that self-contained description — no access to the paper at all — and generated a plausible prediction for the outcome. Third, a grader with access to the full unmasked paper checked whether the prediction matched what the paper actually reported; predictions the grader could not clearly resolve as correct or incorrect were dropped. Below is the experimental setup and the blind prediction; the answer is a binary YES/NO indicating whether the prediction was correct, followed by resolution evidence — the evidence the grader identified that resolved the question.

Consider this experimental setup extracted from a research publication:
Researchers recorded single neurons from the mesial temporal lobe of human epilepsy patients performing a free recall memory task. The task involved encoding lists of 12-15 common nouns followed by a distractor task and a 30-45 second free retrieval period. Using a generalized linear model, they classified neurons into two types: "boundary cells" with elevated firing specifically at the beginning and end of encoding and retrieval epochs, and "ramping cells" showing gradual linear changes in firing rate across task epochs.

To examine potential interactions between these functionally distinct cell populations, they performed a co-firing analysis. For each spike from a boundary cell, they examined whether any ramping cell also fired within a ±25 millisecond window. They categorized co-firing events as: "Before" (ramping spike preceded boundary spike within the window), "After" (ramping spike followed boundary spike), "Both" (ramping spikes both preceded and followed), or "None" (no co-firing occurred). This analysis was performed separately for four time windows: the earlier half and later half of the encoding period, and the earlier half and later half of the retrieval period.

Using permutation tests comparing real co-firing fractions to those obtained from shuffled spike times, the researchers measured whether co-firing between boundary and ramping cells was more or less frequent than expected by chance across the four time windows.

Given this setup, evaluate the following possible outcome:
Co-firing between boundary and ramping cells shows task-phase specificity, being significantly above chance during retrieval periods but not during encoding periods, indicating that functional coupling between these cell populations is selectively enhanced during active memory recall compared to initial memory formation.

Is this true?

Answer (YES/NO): NO